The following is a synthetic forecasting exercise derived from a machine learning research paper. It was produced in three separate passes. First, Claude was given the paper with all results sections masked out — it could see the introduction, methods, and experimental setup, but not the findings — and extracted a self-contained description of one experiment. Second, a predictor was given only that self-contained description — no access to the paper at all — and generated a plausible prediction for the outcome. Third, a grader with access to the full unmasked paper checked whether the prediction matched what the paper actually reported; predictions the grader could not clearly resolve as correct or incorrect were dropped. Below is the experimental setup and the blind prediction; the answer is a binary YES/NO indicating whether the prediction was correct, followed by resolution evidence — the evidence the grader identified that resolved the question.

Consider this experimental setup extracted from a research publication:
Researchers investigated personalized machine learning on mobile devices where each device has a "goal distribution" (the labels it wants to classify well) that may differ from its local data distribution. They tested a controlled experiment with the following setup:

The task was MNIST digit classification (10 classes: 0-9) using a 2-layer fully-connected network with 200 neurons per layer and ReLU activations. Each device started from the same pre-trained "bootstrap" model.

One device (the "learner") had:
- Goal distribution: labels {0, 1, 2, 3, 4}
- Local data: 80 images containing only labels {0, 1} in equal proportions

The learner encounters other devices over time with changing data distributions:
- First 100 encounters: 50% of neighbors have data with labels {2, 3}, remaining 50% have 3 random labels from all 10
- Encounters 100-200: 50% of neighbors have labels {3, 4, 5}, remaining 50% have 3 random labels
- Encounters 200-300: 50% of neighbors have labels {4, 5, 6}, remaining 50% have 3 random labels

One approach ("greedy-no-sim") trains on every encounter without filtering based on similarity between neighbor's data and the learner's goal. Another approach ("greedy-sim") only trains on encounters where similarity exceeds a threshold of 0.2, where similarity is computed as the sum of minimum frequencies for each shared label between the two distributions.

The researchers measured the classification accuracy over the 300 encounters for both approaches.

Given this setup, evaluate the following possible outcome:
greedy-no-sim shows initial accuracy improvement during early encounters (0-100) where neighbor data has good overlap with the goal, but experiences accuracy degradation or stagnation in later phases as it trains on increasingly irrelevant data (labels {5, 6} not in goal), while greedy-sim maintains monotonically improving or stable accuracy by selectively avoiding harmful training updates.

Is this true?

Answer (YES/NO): NO